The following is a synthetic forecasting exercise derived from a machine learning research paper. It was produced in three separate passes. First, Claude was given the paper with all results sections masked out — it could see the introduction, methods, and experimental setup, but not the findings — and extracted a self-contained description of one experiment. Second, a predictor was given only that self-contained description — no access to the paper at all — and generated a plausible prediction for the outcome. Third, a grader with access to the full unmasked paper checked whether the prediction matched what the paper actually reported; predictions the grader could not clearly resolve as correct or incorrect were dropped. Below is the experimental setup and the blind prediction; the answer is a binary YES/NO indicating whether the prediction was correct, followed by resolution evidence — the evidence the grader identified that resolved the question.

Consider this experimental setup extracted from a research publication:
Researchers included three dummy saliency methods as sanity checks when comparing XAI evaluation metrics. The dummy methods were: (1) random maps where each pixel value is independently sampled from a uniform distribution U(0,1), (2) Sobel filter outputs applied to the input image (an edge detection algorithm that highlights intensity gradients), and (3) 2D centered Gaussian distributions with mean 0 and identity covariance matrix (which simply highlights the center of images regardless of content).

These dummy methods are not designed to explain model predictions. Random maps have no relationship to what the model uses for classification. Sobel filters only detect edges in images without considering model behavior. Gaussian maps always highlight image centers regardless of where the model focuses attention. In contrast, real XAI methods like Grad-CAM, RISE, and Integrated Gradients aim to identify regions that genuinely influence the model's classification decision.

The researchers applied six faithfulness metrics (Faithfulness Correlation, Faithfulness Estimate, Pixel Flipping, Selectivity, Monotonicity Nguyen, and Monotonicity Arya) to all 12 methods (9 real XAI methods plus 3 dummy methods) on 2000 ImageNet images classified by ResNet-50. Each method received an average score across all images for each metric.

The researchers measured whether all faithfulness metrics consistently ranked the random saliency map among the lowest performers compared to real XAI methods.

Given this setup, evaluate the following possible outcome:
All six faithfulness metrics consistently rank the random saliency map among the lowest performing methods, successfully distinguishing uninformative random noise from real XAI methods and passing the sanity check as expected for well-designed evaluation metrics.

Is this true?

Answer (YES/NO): NO